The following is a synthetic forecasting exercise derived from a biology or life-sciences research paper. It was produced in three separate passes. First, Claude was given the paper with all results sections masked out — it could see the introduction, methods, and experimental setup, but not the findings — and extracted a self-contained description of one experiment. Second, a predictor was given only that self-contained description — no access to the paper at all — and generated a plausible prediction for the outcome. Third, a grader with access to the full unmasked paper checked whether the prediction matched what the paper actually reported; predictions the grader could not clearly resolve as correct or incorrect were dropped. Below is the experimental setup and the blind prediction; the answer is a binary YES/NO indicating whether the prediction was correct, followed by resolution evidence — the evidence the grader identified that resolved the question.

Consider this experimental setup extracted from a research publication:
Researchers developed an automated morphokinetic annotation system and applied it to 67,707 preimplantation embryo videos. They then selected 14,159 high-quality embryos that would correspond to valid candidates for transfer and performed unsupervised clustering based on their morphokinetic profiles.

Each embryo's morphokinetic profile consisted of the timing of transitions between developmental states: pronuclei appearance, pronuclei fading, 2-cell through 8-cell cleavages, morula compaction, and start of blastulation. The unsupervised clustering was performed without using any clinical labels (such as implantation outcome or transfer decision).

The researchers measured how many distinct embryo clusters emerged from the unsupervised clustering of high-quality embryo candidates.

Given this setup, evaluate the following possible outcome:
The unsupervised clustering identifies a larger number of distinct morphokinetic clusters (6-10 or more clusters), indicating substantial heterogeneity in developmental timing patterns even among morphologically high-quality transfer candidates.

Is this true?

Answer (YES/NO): YES